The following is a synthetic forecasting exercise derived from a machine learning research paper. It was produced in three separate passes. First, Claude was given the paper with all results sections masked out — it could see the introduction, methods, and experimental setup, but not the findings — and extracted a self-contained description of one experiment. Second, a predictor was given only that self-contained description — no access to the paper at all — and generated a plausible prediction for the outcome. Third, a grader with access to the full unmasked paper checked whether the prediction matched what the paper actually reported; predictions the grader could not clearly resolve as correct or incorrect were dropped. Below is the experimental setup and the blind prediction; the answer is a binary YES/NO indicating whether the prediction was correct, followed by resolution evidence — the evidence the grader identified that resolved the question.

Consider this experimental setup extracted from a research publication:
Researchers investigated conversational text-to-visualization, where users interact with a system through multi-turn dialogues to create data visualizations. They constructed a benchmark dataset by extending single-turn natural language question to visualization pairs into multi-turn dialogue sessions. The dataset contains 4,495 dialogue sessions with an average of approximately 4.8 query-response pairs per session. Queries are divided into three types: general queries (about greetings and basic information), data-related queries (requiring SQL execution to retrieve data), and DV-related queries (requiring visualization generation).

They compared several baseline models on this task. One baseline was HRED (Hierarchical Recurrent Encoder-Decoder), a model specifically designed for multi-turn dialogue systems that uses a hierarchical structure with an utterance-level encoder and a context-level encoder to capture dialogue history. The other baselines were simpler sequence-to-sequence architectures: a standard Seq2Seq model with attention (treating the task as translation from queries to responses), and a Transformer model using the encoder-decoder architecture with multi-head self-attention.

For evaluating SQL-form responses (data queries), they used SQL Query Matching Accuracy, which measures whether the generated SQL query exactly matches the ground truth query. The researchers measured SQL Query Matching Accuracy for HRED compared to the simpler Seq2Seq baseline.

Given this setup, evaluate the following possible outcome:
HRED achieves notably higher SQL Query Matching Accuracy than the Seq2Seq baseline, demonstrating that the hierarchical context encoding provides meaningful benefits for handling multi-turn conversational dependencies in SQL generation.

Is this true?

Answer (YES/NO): NO